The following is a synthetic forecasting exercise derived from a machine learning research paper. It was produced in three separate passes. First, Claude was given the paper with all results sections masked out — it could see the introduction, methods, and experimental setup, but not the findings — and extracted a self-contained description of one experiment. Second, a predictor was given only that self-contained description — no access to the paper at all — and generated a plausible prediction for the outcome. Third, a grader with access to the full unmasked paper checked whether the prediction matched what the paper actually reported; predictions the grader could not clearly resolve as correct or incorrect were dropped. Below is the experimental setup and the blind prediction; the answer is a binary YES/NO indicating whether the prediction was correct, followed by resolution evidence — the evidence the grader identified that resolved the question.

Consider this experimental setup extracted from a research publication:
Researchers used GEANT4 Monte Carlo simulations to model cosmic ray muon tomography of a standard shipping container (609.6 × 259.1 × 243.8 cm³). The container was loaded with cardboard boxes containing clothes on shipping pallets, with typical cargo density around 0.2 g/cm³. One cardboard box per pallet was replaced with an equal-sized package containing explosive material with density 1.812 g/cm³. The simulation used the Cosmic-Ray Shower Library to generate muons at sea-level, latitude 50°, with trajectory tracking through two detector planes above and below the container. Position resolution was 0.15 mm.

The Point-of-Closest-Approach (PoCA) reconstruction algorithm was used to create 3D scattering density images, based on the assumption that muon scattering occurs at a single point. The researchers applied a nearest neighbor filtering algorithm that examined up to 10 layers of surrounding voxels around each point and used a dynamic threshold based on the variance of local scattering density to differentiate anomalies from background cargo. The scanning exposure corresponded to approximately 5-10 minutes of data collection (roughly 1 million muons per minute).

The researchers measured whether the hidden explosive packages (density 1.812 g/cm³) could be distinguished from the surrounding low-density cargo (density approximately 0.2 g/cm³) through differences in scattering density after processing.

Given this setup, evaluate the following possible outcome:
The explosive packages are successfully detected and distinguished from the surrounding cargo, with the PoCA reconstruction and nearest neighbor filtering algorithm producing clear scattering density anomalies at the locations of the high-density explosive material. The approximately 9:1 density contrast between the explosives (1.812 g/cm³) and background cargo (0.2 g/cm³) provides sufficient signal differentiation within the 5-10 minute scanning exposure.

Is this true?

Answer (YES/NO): YES